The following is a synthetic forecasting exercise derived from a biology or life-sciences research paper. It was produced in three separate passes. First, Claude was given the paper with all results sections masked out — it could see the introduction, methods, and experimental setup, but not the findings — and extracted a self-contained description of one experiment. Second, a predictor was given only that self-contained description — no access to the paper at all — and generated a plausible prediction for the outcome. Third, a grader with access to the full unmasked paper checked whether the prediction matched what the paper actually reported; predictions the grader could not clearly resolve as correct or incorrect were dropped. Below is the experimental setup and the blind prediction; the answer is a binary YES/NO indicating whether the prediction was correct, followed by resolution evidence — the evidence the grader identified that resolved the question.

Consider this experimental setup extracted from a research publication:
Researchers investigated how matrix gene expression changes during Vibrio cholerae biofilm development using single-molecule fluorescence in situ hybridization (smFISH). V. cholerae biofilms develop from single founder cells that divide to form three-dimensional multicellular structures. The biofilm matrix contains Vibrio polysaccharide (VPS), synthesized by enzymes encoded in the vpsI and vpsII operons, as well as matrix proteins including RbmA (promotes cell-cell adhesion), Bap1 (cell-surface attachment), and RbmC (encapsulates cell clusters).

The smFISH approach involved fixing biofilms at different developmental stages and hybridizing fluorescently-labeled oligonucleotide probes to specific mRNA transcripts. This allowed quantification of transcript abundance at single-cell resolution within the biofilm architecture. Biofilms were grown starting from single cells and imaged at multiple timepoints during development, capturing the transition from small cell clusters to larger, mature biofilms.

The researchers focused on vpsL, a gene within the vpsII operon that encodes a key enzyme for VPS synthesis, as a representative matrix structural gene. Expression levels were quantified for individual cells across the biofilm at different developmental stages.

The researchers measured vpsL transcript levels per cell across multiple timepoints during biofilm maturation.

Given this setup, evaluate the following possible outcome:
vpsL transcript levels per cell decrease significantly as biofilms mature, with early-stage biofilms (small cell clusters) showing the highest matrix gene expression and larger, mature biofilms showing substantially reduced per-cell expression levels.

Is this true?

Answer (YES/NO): YES